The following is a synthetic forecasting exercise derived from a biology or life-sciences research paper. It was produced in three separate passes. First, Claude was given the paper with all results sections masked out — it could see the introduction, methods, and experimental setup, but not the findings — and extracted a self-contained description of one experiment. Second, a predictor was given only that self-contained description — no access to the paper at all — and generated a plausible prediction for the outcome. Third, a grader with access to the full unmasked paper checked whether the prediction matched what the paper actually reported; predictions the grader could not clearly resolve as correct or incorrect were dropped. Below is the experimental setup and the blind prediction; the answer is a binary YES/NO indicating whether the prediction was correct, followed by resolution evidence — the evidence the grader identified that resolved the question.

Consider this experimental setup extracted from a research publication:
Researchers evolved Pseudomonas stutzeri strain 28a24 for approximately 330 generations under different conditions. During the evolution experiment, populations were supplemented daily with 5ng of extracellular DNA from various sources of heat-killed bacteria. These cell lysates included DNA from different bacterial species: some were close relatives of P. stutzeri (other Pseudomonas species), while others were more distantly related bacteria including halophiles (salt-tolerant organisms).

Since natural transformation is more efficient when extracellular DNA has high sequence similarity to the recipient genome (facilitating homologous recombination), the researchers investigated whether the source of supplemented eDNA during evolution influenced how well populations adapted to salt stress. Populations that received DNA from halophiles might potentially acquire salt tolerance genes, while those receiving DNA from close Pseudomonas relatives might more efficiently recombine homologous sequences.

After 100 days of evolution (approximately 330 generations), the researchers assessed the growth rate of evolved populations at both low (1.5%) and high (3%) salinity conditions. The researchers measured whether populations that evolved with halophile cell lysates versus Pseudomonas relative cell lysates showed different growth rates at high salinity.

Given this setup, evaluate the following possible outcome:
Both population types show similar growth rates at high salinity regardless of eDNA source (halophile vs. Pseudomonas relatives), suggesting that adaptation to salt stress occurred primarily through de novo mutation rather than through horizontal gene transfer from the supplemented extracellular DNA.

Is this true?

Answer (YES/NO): YES